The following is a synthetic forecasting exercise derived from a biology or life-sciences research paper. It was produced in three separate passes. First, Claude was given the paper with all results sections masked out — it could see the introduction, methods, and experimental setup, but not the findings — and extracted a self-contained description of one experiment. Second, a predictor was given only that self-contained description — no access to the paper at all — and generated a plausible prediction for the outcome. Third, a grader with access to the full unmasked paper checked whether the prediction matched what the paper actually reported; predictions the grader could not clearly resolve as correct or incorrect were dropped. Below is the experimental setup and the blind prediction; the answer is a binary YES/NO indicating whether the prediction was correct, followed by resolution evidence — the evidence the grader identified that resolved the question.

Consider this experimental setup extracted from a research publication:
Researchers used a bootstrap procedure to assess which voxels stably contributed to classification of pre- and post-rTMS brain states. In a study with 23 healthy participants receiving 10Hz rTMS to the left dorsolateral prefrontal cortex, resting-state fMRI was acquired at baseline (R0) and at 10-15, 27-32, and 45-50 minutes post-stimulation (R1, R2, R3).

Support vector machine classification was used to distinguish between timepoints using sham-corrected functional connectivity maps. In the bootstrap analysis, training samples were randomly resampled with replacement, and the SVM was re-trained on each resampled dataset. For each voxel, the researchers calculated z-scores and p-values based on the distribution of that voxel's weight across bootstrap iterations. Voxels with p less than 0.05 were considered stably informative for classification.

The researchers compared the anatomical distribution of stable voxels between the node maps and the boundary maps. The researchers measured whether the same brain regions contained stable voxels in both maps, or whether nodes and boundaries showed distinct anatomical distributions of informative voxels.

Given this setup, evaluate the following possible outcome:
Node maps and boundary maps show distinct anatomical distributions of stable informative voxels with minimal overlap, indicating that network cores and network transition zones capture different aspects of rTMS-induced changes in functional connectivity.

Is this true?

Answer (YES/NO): NO